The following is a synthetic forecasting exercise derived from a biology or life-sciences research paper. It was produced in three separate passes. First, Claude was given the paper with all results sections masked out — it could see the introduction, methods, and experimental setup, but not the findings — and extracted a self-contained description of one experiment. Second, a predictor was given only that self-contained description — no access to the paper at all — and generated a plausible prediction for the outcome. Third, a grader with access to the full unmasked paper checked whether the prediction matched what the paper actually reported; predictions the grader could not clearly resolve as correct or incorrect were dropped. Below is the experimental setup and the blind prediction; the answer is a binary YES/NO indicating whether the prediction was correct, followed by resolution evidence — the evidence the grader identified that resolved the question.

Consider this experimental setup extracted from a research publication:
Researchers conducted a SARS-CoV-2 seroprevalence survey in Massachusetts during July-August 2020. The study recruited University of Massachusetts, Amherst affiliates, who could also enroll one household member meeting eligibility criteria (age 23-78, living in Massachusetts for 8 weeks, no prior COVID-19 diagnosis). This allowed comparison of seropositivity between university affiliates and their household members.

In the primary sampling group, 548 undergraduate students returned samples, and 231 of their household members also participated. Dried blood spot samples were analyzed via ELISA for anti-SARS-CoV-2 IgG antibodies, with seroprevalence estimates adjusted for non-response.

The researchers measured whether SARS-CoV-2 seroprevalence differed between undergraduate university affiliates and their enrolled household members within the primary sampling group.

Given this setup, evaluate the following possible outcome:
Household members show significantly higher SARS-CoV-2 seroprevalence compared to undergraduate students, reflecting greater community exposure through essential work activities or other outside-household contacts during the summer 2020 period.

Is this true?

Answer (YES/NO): NO